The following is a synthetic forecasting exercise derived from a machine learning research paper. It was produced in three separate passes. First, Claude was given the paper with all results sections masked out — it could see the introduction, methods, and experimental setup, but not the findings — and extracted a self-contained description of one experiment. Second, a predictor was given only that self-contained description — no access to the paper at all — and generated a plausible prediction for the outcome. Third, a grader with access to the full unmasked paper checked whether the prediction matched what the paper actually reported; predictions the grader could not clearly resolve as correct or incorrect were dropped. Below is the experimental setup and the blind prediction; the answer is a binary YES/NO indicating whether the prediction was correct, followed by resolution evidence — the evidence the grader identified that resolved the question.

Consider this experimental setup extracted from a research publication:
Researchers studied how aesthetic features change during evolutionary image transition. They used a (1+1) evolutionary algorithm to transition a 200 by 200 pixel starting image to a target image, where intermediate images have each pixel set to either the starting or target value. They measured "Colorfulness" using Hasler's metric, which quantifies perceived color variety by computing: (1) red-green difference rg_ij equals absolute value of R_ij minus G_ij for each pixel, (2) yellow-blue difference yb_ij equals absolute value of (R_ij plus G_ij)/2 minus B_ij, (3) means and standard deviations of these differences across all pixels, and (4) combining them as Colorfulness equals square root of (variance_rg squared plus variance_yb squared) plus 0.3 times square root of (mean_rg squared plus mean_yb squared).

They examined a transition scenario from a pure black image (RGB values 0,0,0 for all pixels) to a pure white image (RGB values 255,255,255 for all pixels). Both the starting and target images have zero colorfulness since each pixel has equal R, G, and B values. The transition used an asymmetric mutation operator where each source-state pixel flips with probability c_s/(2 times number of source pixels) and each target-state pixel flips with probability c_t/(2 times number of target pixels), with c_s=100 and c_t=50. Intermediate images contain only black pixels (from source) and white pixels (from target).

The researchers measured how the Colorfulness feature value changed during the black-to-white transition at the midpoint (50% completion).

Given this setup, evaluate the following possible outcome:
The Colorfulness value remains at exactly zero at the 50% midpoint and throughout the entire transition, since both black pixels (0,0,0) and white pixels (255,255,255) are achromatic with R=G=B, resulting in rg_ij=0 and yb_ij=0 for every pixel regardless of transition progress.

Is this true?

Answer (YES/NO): YES